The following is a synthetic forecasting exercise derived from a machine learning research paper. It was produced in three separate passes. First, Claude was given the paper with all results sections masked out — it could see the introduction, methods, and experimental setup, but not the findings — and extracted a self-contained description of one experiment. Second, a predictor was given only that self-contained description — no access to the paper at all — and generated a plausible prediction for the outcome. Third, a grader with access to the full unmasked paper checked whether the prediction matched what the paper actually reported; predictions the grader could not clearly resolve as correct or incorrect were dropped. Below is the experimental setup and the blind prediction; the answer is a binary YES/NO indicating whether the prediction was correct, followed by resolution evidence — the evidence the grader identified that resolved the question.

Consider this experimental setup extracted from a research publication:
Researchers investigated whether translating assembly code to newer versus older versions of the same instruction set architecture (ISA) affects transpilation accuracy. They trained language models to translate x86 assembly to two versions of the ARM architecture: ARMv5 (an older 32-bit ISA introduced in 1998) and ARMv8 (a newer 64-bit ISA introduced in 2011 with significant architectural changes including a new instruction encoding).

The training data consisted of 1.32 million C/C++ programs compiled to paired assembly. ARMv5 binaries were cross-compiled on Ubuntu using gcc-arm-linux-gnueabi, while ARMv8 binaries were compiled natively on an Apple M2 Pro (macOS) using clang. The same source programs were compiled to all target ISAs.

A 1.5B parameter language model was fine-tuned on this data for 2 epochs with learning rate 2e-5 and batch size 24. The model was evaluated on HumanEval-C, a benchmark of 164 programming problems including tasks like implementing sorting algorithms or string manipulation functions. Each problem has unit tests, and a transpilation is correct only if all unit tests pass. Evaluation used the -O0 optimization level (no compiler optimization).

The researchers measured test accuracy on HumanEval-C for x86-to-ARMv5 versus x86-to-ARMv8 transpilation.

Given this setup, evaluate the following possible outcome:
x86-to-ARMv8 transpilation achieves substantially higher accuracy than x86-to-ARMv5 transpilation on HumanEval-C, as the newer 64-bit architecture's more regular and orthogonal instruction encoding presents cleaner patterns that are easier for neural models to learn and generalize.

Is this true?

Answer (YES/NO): YES